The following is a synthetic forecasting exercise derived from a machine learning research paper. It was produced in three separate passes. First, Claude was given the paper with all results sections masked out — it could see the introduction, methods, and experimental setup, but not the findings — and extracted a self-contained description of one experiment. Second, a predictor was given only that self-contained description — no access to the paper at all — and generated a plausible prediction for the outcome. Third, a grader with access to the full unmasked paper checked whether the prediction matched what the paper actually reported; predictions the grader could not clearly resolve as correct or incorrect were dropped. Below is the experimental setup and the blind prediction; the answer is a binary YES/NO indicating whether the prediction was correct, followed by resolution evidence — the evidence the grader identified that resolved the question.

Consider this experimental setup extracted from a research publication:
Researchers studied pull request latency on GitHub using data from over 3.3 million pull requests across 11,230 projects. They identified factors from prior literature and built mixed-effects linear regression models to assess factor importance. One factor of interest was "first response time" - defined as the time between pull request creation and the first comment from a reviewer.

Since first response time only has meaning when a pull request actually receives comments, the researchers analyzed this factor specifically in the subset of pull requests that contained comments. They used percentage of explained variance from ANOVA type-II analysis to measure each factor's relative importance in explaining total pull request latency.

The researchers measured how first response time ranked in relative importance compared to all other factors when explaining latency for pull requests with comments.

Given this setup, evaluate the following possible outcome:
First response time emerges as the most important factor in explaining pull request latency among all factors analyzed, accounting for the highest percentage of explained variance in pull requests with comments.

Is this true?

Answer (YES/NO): YES